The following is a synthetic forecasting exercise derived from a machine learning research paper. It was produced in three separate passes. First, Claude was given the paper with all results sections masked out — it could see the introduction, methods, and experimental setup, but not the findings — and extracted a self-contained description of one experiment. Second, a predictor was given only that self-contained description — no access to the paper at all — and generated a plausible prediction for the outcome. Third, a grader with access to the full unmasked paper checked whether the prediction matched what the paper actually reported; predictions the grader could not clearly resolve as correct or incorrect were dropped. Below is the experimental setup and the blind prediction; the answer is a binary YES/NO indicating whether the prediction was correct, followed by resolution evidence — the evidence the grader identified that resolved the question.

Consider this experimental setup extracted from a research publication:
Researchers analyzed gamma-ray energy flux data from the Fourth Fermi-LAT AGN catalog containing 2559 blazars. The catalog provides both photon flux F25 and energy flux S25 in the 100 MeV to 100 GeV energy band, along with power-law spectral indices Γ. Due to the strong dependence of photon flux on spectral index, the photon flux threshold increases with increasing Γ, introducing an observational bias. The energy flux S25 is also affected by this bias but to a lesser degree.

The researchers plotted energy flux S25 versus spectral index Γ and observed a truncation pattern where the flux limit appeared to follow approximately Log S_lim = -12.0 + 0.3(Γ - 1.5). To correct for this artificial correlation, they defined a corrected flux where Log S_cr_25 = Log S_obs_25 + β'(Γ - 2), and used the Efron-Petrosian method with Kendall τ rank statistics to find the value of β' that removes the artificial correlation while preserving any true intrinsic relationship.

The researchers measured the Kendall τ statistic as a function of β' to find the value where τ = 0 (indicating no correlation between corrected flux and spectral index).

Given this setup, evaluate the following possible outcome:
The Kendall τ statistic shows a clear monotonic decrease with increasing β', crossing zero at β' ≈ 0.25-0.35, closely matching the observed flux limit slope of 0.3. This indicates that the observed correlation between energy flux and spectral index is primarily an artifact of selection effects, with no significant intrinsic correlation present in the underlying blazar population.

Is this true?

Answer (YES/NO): NO